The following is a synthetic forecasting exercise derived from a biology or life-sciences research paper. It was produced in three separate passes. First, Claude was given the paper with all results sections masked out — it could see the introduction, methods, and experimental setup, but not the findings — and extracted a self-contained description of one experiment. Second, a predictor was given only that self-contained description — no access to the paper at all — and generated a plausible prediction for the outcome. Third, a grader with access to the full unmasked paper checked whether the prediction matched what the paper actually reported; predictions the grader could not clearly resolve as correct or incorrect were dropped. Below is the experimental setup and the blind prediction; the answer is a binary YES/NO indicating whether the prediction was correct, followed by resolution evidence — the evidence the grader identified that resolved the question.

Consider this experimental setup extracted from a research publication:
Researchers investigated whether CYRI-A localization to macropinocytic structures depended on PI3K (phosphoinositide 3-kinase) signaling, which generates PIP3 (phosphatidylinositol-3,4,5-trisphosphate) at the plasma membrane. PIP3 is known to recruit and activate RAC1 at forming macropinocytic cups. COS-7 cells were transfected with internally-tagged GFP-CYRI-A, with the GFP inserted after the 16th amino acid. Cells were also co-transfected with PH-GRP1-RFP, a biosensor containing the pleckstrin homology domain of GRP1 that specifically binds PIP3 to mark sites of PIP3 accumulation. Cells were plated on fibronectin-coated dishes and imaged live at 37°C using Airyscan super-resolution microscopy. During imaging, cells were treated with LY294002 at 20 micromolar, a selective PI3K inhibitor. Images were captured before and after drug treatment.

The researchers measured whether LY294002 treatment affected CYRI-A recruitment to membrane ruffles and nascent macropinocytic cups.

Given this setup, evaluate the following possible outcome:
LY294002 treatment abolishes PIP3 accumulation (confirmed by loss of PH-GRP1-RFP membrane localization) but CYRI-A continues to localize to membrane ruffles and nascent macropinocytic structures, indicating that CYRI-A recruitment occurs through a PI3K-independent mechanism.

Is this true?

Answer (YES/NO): NO